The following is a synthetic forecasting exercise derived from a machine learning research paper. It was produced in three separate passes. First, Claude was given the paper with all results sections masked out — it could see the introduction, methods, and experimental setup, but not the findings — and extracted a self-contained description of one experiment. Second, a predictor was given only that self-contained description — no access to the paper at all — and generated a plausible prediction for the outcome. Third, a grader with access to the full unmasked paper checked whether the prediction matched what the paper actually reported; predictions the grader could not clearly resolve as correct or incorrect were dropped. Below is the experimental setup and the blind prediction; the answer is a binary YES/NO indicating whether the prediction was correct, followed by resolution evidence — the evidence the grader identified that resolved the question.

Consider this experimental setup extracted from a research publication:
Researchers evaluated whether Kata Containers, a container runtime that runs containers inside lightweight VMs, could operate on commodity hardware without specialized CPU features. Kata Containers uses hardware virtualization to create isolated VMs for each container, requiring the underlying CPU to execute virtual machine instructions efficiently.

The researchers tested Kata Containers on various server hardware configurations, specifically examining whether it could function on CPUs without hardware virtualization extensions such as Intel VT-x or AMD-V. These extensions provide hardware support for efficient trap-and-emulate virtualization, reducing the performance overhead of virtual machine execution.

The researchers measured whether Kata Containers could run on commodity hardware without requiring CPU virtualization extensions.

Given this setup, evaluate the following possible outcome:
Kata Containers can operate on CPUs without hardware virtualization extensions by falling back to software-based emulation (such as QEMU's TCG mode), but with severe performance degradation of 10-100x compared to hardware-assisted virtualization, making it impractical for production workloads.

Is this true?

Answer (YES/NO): NO